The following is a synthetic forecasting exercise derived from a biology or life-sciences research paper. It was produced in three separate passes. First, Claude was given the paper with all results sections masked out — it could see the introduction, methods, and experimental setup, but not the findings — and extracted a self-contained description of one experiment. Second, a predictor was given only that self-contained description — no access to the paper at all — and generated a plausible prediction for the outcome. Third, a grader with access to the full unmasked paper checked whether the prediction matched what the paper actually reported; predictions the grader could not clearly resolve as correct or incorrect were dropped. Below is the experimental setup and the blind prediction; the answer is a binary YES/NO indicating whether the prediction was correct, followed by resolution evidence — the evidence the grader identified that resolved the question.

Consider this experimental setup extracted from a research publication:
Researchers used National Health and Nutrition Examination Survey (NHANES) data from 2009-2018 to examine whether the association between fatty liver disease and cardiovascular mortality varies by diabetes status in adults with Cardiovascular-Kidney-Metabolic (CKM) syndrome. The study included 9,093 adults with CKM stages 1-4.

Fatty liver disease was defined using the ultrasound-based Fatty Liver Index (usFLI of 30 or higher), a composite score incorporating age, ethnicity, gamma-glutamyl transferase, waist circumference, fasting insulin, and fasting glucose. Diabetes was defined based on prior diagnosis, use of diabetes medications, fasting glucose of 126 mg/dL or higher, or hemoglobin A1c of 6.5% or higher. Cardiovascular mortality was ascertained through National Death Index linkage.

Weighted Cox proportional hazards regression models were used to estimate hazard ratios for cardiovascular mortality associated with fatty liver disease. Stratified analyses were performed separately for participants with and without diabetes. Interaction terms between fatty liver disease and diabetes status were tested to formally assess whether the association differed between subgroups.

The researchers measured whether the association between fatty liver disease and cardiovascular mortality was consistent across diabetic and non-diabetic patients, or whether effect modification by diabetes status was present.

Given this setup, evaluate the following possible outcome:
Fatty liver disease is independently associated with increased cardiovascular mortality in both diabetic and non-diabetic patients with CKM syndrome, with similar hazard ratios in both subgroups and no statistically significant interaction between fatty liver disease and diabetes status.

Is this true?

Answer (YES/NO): NO